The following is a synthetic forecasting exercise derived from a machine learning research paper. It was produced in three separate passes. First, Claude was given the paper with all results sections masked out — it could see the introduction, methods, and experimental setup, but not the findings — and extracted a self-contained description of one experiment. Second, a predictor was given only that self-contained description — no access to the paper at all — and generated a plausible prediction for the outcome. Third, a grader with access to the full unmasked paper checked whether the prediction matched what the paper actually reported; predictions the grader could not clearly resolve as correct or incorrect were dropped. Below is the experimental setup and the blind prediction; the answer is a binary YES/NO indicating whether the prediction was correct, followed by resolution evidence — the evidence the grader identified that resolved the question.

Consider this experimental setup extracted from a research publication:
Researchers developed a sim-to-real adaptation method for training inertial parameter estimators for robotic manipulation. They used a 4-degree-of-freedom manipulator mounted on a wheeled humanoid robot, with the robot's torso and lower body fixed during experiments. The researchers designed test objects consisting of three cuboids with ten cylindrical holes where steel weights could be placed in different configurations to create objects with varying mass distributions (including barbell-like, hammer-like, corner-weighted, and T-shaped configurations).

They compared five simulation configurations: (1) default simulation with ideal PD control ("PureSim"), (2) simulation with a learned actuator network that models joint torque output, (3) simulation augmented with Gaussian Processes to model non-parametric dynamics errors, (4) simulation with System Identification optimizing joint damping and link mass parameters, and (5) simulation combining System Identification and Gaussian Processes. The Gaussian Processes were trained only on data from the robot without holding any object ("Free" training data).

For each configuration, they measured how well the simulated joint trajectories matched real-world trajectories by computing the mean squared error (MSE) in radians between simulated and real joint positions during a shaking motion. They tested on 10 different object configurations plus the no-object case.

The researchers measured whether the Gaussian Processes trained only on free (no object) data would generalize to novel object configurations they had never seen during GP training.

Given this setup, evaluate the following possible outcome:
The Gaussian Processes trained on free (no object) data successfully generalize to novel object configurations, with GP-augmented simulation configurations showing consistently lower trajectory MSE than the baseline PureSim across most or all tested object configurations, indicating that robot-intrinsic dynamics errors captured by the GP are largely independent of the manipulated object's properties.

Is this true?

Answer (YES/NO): YES